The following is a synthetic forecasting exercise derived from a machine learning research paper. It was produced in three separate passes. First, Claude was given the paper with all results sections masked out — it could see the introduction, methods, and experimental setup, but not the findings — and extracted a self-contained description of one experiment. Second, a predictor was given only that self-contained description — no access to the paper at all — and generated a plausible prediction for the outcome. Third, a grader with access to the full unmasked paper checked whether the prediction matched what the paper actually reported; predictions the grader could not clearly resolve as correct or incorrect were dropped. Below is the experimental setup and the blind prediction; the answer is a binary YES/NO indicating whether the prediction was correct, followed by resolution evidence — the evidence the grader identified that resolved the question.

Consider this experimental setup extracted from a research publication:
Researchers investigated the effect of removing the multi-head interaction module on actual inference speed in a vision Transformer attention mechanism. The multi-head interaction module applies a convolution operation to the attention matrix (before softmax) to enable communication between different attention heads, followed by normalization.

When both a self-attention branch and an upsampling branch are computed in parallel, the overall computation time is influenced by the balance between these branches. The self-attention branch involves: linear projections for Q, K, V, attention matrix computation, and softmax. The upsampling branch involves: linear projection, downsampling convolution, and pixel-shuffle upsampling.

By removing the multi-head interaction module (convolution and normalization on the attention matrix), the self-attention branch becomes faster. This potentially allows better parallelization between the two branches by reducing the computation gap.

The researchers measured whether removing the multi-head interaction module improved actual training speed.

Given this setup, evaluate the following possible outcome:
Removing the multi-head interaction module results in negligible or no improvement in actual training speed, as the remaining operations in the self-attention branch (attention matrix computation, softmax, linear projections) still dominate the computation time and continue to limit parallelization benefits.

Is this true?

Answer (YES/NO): NO